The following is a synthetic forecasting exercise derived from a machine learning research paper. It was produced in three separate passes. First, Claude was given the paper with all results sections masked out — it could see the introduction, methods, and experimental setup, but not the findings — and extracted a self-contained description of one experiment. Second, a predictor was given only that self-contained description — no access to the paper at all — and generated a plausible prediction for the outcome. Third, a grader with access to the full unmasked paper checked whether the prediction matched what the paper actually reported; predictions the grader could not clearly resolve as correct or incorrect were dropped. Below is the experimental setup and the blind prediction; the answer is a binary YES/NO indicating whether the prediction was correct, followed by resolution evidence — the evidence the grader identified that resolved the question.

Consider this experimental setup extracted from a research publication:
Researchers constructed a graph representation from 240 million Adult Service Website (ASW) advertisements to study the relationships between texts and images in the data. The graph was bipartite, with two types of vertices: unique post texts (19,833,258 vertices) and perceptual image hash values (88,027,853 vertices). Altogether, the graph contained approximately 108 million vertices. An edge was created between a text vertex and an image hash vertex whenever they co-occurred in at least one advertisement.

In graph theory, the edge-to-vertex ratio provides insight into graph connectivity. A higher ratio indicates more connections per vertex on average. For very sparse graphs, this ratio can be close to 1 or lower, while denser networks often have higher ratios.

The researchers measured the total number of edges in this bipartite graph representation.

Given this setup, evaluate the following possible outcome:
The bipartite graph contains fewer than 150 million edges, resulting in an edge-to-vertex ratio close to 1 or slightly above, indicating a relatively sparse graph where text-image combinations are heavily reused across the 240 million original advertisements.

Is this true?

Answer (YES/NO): NO